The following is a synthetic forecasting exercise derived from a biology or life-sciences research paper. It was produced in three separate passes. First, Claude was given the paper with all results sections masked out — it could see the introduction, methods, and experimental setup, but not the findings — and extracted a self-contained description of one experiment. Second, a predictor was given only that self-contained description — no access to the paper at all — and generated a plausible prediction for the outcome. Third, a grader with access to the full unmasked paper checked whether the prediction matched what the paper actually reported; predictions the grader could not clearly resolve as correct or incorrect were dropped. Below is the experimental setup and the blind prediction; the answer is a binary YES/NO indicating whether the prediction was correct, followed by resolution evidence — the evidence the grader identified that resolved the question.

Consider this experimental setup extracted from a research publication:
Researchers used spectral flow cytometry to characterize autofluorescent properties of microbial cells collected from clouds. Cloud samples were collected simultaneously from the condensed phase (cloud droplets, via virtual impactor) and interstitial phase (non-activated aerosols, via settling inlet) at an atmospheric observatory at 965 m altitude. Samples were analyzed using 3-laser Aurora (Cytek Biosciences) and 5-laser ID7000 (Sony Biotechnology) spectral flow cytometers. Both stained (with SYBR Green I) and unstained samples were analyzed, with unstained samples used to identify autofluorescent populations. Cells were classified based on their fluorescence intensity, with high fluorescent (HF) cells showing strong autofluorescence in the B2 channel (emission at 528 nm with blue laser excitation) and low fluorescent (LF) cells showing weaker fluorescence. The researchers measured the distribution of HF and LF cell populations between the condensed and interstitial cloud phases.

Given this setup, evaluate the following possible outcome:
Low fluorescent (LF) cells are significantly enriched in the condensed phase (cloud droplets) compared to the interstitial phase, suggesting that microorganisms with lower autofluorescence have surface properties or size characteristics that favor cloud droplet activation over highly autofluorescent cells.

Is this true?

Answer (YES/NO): NO